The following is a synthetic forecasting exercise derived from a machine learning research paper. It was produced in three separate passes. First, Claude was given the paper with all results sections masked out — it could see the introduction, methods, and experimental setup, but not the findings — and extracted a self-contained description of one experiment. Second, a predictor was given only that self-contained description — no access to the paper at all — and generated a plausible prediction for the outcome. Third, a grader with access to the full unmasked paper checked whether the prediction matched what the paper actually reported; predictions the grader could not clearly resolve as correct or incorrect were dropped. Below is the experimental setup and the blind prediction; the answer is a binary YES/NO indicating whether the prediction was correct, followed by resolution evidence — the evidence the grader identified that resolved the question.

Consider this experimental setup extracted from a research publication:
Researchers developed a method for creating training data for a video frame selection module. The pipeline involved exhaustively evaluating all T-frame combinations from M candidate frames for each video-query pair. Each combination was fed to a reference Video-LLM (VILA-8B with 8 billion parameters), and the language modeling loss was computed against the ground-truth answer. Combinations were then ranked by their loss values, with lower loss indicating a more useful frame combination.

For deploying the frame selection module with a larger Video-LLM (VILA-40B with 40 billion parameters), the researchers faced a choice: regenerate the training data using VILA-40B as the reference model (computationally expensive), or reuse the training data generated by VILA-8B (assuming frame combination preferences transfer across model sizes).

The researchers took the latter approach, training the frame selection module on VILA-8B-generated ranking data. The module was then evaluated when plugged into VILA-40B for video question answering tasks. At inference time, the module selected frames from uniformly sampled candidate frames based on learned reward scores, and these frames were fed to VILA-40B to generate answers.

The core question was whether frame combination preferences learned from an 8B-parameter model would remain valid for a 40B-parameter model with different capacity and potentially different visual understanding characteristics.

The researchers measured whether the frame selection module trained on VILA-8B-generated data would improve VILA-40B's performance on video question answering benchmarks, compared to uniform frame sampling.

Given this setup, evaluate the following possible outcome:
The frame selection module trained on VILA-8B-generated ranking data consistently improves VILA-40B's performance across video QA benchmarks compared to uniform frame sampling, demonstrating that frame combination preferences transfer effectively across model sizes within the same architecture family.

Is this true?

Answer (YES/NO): NO